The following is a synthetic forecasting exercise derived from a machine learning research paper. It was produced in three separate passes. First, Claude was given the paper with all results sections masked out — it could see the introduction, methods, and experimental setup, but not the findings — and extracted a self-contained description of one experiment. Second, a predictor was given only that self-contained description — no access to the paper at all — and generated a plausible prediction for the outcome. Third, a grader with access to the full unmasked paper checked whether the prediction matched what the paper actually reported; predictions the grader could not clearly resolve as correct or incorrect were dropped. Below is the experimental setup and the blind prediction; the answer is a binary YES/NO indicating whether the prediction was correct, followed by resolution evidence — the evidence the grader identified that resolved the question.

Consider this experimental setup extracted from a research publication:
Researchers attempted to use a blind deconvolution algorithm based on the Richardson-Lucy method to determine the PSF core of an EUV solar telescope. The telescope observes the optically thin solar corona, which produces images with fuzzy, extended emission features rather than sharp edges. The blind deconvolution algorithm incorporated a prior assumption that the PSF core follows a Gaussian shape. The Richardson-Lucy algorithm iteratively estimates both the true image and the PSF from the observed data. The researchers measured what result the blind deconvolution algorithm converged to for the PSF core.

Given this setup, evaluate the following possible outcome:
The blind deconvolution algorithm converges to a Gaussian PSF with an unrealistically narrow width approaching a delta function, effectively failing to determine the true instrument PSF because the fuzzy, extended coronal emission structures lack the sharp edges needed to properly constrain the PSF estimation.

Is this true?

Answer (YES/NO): YES